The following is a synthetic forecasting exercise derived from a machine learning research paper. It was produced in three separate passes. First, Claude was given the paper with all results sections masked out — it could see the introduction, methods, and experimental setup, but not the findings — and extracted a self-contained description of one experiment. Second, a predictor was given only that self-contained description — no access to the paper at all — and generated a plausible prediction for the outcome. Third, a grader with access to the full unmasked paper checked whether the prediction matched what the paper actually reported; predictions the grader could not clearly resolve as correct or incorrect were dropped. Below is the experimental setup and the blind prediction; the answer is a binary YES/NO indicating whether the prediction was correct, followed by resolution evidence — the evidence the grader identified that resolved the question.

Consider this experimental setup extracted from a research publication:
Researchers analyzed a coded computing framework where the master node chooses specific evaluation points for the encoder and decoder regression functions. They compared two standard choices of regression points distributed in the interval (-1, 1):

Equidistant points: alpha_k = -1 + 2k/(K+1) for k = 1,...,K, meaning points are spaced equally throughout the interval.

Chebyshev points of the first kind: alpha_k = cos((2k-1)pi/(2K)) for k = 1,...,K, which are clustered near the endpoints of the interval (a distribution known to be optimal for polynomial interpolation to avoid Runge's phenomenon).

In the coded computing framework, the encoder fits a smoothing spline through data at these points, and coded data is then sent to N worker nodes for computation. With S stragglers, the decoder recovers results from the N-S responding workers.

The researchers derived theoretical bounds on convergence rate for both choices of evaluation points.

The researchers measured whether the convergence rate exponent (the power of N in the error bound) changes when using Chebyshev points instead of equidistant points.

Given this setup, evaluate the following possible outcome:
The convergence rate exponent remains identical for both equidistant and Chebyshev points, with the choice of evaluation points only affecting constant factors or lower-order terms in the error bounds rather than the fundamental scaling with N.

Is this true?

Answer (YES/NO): YES